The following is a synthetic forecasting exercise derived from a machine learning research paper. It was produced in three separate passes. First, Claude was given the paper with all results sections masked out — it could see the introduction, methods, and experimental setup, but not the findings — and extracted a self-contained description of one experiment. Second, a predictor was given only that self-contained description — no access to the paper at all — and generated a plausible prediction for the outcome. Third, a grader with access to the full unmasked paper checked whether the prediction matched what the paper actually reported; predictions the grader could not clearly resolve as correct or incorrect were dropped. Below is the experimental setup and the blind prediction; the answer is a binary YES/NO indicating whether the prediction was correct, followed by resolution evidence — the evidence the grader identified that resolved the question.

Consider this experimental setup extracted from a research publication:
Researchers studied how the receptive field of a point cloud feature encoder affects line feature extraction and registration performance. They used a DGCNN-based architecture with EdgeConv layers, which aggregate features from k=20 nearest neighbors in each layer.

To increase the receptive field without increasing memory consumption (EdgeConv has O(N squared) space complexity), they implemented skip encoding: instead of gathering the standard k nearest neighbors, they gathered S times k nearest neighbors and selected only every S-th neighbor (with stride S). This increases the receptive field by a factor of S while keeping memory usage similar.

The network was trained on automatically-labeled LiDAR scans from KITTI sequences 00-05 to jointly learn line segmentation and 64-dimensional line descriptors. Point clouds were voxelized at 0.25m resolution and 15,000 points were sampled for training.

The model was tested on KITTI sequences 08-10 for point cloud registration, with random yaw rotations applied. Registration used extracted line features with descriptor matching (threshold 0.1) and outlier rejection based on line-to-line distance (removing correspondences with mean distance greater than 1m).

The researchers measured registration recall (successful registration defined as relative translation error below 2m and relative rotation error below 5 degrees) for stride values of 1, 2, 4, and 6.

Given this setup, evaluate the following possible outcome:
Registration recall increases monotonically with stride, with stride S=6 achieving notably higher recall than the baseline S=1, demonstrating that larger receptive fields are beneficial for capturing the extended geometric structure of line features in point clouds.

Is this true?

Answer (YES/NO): NO